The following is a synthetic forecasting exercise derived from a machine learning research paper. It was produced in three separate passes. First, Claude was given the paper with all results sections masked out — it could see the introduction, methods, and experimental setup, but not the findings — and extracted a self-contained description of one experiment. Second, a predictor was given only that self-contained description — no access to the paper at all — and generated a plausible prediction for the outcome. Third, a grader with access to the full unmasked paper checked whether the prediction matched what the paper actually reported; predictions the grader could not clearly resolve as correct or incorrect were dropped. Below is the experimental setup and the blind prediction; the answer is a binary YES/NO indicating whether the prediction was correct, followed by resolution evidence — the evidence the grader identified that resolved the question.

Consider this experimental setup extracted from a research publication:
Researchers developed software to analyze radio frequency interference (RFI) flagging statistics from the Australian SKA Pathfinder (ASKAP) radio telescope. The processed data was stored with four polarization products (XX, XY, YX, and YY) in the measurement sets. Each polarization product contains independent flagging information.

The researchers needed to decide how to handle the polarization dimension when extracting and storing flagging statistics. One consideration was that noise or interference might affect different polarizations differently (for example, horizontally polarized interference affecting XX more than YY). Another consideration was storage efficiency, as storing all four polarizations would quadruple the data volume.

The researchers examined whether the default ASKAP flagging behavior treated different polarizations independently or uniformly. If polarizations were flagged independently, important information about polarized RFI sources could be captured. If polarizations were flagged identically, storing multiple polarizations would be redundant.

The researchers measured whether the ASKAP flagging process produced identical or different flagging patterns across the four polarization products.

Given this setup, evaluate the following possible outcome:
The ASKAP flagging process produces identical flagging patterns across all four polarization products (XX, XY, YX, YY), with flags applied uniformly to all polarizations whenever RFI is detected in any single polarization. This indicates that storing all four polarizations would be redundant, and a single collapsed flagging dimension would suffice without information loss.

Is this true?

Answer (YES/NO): YES